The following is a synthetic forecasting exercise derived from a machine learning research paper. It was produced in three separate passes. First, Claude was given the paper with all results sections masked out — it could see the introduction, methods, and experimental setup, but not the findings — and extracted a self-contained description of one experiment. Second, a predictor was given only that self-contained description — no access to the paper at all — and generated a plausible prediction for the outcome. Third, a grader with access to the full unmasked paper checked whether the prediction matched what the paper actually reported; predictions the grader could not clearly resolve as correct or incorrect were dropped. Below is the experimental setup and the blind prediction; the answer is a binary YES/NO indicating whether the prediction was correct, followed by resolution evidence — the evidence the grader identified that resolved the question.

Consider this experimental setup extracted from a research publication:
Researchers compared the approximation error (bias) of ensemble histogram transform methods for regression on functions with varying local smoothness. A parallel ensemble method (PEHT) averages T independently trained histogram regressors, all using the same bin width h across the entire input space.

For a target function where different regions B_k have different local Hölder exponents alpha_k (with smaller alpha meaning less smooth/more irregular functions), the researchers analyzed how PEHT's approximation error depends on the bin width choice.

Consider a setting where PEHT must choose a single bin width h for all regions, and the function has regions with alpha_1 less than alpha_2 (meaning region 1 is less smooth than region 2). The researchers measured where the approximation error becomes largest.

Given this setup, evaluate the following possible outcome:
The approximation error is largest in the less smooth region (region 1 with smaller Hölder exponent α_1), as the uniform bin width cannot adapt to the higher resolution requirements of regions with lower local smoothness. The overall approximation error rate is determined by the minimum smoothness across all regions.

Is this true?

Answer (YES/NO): NO